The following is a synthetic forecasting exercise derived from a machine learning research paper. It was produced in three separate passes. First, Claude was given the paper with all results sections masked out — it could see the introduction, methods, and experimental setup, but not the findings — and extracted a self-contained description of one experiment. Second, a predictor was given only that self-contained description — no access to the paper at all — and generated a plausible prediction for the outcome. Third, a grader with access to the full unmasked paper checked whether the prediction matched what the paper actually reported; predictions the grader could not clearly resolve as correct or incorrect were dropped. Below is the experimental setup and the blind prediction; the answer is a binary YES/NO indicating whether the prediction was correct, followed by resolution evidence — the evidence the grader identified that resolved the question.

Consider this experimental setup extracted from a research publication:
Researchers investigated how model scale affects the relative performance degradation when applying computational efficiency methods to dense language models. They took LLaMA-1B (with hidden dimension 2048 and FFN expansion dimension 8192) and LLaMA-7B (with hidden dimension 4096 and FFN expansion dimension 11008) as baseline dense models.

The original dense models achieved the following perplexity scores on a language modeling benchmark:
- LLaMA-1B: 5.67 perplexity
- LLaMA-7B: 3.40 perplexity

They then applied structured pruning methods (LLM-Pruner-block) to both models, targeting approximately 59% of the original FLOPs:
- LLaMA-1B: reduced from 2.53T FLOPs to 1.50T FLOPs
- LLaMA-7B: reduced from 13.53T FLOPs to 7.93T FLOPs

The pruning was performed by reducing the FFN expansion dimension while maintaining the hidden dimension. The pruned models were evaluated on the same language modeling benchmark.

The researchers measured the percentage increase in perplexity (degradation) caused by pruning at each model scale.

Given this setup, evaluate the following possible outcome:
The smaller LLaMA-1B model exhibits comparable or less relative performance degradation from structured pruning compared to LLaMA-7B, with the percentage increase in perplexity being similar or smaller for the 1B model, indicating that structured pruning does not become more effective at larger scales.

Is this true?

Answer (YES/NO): NO